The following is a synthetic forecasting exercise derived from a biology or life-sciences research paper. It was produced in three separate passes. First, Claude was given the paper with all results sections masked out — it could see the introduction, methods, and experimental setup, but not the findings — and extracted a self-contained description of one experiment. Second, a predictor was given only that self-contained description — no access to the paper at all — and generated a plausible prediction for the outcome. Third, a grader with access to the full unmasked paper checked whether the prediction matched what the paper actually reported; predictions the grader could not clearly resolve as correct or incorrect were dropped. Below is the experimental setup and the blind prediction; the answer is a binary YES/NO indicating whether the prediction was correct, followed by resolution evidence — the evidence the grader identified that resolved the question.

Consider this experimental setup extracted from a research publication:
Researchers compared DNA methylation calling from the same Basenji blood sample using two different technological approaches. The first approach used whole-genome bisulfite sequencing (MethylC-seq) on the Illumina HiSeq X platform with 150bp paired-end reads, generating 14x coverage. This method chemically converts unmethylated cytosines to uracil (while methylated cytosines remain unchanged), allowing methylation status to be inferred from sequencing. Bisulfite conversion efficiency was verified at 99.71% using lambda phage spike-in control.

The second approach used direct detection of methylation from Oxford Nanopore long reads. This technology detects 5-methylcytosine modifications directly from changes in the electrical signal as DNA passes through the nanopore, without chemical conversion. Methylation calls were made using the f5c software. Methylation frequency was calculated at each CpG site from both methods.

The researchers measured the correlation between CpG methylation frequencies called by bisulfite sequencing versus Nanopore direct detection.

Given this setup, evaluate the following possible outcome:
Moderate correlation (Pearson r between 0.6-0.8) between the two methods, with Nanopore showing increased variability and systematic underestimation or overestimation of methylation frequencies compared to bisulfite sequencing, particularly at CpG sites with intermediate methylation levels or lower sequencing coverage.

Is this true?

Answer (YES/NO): NO